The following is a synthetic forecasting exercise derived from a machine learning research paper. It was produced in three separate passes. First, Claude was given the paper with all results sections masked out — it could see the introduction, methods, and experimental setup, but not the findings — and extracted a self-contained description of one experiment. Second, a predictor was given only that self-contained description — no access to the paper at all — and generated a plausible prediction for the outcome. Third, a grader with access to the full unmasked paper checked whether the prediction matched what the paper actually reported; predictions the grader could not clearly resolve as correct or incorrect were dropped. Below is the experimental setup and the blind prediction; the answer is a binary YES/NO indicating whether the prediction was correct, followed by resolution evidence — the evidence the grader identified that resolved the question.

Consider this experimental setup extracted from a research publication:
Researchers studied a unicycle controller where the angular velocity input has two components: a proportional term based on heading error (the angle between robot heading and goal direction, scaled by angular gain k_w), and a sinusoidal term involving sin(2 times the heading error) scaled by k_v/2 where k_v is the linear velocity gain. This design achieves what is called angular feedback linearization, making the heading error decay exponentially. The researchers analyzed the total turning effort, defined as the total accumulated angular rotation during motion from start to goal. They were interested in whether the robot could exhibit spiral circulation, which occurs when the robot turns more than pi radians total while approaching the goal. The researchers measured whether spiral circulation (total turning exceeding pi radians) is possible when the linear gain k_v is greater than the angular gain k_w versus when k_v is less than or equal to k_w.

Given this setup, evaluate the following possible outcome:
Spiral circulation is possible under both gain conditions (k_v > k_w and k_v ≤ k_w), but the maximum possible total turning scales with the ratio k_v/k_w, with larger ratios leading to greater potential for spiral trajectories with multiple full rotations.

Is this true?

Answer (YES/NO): NO